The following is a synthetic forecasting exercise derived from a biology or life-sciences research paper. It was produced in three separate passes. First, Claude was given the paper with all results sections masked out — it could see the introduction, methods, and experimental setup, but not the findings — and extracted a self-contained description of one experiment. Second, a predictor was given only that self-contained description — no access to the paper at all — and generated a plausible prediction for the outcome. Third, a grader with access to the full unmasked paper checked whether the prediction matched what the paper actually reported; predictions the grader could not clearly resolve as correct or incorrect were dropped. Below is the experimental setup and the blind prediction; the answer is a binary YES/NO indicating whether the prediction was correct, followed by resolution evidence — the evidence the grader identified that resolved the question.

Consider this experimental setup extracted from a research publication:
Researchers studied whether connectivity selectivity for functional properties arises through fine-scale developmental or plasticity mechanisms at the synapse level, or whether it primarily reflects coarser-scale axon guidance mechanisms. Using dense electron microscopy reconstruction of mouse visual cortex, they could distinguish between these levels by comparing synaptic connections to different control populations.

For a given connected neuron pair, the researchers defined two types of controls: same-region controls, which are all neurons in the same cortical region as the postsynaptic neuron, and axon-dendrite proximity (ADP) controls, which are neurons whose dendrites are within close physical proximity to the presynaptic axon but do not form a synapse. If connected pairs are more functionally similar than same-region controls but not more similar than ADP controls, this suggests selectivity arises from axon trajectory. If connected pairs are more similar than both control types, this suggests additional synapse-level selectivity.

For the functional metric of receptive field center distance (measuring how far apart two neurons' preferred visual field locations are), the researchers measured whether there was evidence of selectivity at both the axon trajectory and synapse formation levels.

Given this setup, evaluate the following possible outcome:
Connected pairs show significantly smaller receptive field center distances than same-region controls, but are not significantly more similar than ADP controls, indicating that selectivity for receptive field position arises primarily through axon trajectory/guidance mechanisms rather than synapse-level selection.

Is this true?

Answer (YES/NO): YES